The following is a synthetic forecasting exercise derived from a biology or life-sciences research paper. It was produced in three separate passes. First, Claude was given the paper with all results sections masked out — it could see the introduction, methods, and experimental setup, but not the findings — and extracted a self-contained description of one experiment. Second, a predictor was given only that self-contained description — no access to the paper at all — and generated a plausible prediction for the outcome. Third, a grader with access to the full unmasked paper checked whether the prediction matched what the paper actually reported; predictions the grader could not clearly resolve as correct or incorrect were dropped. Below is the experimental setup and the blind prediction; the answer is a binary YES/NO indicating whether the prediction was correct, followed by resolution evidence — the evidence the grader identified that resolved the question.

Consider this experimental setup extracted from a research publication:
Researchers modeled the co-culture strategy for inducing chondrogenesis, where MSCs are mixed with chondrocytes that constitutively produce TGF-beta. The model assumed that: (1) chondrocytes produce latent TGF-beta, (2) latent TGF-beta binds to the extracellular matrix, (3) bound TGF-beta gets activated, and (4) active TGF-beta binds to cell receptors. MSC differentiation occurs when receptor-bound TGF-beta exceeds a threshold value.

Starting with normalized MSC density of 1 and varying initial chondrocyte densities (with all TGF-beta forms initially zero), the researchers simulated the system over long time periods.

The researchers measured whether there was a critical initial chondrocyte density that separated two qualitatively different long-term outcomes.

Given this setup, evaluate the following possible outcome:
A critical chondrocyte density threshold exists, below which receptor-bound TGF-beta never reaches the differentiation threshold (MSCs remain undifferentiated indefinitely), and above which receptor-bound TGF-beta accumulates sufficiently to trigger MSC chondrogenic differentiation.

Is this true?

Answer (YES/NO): YES